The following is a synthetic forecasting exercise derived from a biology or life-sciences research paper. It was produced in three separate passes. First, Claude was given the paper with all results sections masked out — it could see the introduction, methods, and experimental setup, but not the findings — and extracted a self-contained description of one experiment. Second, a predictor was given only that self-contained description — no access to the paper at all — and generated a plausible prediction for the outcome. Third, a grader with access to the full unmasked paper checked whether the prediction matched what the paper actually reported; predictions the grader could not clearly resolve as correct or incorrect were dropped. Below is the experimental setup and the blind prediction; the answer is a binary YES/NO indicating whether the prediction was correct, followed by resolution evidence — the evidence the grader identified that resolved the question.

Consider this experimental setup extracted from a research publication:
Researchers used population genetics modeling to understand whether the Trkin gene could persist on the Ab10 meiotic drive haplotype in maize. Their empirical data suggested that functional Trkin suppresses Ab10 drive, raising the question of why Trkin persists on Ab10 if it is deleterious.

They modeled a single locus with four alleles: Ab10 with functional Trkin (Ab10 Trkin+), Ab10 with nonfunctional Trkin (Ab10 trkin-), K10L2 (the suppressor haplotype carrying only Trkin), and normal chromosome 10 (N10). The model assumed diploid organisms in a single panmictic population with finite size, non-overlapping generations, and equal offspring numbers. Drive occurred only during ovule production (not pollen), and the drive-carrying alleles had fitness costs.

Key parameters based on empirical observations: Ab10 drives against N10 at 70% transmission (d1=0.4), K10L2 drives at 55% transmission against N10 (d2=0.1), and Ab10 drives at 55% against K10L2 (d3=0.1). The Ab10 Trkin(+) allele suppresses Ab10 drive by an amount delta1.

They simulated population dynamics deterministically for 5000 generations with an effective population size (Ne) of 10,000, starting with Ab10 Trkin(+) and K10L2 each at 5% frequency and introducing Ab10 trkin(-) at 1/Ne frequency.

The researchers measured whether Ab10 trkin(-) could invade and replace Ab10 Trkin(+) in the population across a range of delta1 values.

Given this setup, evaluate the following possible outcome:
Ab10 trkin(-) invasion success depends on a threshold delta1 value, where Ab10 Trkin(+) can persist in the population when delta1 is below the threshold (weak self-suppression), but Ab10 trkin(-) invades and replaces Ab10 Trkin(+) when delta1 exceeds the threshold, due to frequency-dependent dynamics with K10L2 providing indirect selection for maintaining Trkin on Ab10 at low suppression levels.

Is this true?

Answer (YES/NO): NO